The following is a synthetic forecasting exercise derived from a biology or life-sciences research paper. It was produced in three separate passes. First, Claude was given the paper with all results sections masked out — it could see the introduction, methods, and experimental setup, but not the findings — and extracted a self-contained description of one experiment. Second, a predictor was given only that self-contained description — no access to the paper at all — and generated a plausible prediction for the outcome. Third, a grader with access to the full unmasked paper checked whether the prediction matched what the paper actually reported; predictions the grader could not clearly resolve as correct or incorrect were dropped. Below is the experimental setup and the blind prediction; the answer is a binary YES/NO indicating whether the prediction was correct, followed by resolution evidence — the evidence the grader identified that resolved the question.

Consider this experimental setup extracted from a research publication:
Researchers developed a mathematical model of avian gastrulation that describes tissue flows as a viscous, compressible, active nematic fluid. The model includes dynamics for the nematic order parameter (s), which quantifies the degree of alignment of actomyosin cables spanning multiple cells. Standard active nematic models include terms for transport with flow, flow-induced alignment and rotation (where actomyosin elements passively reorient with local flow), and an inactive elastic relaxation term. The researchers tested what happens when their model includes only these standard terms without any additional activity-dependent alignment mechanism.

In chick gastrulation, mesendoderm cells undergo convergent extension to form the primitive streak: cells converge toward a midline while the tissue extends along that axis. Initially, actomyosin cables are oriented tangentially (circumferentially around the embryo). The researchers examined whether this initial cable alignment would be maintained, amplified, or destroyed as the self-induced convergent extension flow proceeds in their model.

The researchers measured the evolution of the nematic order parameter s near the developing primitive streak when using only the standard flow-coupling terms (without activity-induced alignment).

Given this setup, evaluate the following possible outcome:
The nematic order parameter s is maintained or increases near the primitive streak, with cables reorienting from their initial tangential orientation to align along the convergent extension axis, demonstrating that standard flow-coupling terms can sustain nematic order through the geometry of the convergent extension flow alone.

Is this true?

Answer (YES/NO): NO